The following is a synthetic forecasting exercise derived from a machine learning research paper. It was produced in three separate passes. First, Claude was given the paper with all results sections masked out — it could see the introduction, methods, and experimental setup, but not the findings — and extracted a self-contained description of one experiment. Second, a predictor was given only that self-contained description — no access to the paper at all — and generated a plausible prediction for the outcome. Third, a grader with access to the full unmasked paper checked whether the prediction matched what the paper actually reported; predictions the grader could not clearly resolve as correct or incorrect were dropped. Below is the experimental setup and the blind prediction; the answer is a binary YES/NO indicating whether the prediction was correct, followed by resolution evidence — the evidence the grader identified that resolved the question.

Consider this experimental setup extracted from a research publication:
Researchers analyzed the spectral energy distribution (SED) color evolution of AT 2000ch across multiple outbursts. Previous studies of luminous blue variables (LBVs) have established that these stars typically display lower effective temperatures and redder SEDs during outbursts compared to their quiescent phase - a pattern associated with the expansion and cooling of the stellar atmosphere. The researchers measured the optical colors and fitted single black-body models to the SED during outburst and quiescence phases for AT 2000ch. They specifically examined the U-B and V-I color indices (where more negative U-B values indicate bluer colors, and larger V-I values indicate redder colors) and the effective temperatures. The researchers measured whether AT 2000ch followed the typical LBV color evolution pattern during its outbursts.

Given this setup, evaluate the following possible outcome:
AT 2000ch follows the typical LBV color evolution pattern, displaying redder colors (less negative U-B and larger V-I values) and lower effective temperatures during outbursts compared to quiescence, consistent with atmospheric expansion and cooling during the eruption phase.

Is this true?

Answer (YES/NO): NO